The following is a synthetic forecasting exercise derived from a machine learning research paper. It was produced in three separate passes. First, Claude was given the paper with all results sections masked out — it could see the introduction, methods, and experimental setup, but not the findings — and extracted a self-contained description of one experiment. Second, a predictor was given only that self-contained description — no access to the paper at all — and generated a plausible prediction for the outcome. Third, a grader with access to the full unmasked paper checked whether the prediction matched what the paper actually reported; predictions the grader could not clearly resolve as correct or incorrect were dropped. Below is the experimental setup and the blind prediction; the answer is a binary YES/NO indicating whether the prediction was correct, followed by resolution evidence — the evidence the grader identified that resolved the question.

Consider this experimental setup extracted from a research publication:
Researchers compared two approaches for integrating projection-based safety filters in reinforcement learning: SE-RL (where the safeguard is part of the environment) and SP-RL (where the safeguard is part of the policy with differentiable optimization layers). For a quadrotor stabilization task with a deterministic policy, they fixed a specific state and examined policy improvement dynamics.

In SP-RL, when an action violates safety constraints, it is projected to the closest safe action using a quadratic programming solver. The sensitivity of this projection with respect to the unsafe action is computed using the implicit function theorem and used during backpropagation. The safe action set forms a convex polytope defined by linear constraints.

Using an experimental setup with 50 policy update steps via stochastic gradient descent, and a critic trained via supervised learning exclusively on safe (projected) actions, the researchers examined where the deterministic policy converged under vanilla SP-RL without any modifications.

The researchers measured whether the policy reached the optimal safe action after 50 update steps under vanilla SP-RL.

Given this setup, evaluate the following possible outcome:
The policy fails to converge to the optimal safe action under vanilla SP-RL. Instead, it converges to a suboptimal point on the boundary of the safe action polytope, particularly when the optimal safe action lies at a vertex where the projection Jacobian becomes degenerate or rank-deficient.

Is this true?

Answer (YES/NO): YES